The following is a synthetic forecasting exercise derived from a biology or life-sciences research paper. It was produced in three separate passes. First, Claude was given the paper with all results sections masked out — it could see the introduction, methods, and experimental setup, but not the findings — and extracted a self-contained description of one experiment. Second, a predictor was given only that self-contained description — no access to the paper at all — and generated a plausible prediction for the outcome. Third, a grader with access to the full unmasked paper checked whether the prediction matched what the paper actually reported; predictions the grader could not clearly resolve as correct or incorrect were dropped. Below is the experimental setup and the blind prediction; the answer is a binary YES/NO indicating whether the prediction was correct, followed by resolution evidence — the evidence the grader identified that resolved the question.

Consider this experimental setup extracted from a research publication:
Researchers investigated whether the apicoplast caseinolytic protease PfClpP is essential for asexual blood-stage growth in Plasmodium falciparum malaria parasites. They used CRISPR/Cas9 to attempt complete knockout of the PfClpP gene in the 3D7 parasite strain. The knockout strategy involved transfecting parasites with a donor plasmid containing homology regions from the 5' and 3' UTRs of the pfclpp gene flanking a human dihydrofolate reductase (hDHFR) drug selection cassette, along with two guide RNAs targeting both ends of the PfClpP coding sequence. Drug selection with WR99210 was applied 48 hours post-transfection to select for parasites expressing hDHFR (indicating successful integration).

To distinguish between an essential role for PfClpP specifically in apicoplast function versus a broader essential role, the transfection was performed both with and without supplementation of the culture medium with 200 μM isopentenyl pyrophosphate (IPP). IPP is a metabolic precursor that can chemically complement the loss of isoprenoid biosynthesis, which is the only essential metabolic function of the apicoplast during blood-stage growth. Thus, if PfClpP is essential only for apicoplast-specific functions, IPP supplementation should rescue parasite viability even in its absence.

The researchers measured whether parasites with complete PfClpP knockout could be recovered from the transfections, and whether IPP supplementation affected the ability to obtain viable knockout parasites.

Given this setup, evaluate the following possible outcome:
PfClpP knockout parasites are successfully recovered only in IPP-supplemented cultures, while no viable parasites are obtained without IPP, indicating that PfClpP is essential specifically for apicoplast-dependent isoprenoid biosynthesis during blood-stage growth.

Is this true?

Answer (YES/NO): NO